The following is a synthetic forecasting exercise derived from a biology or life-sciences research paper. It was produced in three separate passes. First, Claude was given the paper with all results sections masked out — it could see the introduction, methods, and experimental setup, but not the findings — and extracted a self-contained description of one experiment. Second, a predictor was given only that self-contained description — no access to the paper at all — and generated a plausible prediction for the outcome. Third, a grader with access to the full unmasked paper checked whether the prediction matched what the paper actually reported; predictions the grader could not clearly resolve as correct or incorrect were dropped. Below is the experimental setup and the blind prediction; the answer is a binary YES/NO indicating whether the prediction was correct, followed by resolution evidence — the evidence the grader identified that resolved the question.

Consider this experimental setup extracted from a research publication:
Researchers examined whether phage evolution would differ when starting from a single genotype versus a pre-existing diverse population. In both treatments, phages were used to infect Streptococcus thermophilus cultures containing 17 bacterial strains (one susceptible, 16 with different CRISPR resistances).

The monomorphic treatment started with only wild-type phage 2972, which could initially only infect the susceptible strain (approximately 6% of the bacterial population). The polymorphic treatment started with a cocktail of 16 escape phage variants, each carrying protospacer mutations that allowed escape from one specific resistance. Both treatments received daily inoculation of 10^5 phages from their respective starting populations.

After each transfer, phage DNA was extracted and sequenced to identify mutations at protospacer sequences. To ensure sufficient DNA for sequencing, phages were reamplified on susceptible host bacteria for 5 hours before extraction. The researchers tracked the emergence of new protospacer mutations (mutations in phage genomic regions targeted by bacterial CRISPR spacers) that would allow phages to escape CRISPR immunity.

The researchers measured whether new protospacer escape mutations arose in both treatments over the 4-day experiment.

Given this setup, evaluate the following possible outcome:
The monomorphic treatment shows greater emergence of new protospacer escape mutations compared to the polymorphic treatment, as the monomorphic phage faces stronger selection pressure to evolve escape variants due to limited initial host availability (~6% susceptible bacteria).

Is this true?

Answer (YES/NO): YES